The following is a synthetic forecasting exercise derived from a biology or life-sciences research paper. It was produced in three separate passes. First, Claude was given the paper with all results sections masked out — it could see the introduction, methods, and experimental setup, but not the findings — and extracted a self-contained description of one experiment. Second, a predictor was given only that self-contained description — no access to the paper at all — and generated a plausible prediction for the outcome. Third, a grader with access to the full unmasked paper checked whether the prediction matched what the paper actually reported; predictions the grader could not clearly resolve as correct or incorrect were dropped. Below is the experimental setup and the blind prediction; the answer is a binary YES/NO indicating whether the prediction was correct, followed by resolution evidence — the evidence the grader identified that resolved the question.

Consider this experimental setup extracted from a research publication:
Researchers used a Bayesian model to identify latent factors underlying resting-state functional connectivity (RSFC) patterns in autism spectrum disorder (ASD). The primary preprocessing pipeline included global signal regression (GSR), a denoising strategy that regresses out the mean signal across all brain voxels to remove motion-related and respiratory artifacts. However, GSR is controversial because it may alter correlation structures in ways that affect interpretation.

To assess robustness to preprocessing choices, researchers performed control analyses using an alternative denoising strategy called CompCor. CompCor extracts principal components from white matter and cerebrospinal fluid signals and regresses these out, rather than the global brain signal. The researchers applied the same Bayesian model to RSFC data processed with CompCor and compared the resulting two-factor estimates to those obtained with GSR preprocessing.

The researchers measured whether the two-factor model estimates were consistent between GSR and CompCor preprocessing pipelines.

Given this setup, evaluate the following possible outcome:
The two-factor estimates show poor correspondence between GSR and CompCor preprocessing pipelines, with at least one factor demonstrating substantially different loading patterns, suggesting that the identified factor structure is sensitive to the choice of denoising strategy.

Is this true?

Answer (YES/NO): YES